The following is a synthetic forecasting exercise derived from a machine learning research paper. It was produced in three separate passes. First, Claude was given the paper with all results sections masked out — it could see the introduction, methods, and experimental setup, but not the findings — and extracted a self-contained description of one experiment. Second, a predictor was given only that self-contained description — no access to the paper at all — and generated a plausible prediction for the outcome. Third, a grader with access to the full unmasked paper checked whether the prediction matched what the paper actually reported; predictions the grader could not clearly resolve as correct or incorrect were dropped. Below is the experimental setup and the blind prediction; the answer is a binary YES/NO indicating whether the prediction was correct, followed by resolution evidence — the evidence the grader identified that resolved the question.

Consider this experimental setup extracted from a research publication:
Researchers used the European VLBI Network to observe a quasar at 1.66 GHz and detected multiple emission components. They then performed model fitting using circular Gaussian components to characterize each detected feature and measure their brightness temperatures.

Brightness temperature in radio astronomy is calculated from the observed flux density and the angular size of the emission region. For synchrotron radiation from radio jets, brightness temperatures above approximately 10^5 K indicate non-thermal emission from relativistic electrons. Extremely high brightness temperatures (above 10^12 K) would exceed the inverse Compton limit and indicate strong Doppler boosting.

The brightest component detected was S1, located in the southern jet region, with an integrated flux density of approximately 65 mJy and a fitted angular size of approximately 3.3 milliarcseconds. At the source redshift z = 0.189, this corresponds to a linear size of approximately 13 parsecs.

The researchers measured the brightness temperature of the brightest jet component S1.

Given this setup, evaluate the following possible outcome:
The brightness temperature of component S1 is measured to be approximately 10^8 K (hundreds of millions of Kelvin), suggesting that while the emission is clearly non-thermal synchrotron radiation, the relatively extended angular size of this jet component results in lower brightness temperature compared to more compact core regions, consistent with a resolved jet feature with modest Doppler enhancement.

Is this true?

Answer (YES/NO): NO